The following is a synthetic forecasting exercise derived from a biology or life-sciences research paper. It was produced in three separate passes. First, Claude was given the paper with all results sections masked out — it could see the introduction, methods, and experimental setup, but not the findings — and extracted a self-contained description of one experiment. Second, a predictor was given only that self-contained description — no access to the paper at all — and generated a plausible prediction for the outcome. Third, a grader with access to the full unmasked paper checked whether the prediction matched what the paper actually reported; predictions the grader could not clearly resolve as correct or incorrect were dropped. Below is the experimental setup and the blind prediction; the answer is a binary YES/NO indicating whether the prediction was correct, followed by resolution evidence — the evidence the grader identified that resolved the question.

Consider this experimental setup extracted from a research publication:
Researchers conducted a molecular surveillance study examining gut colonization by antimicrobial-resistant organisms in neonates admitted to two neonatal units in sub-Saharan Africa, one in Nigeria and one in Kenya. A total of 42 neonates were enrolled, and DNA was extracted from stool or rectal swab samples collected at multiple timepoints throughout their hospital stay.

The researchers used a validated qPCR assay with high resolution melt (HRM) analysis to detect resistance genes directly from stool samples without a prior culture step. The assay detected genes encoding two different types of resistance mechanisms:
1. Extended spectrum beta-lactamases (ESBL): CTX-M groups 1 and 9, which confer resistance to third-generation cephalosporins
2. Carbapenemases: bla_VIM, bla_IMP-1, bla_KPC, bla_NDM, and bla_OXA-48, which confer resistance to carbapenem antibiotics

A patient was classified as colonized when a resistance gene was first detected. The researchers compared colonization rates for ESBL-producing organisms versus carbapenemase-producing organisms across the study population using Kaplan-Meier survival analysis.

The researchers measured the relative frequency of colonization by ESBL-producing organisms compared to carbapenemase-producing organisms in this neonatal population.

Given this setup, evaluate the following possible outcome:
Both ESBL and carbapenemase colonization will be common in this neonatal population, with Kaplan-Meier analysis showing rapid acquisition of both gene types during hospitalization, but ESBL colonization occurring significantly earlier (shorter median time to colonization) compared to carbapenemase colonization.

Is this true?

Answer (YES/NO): YES